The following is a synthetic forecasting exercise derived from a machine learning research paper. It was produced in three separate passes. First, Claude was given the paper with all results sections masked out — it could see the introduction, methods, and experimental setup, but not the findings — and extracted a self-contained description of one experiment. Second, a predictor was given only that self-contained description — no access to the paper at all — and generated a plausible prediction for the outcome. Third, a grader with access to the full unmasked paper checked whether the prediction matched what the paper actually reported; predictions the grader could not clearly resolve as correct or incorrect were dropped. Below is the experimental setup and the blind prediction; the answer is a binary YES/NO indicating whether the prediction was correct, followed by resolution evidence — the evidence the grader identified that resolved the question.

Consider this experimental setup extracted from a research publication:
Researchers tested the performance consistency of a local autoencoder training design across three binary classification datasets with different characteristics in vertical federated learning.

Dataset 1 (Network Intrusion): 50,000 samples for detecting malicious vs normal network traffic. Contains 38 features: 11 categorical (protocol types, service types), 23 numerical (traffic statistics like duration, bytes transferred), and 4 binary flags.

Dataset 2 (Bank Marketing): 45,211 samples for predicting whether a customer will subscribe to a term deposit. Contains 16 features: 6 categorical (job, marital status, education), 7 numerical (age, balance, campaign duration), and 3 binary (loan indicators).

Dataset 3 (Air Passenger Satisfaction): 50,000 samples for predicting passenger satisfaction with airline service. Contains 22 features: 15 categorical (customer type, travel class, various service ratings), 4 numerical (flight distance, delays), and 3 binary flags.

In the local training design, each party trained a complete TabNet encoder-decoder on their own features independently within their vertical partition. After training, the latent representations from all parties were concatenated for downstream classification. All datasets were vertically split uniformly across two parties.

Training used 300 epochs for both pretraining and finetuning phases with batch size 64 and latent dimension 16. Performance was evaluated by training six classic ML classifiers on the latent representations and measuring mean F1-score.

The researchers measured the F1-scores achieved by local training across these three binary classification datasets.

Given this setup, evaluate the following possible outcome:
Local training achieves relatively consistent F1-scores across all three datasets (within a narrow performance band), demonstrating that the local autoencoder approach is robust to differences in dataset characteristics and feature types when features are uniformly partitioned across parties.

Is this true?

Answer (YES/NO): NO